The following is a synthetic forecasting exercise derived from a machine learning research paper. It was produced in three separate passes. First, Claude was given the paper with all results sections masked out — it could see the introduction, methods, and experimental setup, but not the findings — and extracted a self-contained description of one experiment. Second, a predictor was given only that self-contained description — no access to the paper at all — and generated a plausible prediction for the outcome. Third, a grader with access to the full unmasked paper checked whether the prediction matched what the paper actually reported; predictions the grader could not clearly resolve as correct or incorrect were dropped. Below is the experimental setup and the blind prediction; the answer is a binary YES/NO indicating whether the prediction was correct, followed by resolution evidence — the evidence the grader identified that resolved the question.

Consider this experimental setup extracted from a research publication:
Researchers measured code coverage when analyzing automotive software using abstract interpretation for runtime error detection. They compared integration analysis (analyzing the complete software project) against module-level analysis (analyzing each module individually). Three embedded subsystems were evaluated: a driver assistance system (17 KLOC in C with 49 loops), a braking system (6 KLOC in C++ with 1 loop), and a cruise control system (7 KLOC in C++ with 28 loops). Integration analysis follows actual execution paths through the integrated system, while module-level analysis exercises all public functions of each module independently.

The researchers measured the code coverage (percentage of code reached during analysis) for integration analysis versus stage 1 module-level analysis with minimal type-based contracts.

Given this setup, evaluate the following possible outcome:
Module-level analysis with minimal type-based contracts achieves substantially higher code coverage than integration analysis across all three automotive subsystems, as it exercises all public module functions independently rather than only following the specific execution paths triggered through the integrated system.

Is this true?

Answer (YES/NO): YES